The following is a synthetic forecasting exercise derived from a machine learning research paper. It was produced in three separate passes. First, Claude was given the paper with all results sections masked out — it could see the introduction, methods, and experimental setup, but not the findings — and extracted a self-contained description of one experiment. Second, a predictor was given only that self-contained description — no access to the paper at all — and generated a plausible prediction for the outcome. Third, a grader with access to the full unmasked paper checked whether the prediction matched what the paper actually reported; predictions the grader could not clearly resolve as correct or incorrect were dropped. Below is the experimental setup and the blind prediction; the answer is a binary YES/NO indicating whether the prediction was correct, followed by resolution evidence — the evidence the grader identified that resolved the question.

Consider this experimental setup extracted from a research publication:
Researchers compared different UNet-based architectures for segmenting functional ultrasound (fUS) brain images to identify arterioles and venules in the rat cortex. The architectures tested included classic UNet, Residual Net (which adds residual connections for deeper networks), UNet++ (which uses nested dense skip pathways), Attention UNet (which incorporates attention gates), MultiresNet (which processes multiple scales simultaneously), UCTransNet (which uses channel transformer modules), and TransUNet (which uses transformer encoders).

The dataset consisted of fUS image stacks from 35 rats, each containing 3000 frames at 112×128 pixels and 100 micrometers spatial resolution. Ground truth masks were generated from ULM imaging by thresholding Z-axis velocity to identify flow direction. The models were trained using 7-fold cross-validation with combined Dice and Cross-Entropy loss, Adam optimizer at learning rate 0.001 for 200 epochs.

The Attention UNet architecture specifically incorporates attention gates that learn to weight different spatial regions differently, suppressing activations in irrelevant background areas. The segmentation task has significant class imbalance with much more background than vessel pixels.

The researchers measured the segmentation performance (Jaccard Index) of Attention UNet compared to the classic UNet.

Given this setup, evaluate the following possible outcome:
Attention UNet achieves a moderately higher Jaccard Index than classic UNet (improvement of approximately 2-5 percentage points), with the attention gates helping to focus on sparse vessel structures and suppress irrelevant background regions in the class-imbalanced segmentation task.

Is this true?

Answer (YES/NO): YES